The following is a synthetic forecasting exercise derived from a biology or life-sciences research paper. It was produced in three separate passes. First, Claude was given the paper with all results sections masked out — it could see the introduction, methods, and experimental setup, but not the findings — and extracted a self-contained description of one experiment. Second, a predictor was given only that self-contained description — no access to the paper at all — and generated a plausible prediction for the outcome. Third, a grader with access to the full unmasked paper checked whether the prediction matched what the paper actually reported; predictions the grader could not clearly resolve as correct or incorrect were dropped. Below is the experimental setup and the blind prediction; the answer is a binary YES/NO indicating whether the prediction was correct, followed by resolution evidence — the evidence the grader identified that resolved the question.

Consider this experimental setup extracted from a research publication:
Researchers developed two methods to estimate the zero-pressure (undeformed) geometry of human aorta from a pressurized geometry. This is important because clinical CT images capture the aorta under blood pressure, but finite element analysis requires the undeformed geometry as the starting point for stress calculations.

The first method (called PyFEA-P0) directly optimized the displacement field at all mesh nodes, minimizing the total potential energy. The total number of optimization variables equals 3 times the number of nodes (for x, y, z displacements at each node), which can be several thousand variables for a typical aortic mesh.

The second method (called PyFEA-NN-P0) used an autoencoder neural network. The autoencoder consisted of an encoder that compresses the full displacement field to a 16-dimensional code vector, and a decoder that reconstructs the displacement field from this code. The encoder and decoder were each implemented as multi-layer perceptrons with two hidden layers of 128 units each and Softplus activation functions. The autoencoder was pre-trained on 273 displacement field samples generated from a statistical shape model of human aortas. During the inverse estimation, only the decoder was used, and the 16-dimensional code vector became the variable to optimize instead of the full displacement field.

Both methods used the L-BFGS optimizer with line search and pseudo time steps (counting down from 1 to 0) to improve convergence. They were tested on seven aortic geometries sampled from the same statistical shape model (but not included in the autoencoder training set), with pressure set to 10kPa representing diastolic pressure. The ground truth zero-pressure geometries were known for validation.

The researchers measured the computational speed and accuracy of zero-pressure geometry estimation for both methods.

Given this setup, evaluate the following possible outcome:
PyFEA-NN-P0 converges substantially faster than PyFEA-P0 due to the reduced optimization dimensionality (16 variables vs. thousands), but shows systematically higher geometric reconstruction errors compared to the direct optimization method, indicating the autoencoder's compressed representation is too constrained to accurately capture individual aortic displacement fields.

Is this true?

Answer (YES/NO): NO